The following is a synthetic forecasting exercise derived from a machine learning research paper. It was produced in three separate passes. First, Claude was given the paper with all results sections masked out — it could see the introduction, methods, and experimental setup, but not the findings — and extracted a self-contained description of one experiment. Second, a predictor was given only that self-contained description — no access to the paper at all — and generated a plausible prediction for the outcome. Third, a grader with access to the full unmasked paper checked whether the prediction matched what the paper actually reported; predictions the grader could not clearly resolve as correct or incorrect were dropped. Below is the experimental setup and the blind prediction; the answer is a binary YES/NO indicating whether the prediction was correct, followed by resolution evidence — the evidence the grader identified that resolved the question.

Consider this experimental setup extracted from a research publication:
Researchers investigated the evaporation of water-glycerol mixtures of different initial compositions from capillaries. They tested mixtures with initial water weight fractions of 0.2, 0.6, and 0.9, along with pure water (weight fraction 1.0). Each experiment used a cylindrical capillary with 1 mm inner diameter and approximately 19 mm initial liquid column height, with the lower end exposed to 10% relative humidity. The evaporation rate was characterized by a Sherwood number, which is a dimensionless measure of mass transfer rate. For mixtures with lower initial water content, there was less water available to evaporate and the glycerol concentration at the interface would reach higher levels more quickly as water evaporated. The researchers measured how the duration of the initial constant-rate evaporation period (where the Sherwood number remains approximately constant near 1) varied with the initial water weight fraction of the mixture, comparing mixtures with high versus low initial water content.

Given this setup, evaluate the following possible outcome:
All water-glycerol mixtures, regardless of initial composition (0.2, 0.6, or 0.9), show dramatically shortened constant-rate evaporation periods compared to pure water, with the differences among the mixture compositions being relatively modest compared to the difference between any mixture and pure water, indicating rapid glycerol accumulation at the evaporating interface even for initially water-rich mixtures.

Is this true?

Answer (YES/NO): NO